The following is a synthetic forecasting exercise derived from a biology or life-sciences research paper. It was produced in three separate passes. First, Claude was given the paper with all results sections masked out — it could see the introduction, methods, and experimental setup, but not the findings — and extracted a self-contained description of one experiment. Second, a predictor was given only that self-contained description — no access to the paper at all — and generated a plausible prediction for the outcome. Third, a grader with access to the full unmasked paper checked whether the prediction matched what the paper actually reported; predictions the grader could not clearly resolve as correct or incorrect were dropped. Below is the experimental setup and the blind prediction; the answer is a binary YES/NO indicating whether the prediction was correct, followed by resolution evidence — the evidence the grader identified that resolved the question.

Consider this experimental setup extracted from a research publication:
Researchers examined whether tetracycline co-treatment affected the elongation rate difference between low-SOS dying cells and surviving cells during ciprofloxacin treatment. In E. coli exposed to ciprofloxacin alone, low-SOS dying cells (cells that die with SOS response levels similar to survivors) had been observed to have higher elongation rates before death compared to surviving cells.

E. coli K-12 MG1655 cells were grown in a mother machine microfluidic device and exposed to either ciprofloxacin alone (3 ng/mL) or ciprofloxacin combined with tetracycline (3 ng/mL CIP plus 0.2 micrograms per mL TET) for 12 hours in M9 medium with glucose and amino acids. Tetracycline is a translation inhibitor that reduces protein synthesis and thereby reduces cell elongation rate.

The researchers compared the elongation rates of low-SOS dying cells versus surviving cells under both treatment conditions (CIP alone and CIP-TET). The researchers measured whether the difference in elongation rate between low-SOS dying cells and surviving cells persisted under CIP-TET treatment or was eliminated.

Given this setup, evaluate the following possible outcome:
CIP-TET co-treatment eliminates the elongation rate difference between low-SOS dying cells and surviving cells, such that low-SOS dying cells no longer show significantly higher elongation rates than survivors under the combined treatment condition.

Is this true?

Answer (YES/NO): YES